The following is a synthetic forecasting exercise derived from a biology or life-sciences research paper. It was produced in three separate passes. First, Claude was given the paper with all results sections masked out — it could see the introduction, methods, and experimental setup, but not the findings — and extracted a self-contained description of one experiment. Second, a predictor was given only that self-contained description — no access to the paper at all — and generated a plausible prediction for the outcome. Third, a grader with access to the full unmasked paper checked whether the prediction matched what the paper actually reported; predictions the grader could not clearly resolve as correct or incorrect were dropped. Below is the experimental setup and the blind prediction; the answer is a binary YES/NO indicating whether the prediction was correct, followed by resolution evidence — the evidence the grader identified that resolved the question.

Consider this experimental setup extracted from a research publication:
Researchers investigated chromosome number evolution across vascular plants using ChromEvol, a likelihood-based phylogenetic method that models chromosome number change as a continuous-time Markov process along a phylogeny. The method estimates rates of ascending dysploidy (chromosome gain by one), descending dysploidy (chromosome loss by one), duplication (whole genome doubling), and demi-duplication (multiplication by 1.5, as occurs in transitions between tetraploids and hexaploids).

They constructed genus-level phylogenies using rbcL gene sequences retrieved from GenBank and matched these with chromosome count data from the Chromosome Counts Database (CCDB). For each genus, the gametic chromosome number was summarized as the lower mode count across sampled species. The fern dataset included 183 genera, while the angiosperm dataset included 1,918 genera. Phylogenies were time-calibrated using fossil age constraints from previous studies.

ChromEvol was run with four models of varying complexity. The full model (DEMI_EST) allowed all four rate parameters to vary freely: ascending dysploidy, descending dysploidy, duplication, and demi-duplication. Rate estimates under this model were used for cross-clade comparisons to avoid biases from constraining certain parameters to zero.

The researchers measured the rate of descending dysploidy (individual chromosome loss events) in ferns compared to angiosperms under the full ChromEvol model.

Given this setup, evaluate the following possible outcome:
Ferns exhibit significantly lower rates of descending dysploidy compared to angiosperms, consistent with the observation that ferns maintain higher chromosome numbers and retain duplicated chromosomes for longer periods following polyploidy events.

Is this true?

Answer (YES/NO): YES